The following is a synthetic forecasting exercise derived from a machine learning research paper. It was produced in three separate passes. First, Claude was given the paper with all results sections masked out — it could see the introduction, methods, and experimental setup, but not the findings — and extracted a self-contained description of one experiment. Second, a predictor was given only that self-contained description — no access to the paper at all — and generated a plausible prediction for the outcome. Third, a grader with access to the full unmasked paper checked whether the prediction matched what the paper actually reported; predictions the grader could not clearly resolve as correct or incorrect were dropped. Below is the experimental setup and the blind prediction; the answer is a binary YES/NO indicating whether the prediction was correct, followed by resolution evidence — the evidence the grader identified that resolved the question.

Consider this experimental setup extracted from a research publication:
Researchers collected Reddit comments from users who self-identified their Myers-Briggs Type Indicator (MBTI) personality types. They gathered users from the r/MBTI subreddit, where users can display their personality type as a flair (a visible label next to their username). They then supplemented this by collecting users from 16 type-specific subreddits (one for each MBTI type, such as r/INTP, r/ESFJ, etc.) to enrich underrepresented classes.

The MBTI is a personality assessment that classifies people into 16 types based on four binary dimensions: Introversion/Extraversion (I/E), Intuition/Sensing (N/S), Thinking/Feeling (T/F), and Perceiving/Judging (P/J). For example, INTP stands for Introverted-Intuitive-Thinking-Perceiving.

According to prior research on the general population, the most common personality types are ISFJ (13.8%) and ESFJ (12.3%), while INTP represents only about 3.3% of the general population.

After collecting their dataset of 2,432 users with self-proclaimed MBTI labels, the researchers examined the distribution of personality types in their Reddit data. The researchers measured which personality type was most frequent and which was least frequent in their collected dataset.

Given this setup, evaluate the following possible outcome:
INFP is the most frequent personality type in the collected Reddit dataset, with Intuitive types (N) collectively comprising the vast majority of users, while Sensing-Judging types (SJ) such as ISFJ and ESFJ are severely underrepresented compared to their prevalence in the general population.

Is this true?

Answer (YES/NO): NO